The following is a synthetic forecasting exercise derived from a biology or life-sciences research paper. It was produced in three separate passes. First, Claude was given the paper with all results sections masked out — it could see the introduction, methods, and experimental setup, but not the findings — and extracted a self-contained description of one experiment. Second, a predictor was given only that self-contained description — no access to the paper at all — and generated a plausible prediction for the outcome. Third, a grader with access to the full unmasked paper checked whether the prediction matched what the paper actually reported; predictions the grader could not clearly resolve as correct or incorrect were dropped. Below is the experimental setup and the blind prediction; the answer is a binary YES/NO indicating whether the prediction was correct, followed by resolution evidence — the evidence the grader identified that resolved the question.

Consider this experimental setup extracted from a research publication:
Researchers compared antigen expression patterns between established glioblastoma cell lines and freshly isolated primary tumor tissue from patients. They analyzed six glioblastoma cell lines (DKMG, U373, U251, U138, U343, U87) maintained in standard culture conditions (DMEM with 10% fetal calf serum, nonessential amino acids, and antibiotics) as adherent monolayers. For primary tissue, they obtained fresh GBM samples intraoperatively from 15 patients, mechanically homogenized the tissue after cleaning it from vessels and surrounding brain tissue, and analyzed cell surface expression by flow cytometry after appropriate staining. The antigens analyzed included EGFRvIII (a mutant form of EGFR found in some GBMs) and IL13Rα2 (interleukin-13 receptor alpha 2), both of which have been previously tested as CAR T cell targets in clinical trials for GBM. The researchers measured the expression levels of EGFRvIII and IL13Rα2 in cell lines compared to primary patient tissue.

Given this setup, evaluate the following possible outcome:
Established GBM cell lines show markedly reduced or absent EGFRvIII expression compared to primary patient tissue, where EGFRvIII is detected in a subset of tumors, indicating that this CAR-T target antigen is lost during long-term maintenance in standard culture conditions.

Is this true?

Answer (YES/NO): NO